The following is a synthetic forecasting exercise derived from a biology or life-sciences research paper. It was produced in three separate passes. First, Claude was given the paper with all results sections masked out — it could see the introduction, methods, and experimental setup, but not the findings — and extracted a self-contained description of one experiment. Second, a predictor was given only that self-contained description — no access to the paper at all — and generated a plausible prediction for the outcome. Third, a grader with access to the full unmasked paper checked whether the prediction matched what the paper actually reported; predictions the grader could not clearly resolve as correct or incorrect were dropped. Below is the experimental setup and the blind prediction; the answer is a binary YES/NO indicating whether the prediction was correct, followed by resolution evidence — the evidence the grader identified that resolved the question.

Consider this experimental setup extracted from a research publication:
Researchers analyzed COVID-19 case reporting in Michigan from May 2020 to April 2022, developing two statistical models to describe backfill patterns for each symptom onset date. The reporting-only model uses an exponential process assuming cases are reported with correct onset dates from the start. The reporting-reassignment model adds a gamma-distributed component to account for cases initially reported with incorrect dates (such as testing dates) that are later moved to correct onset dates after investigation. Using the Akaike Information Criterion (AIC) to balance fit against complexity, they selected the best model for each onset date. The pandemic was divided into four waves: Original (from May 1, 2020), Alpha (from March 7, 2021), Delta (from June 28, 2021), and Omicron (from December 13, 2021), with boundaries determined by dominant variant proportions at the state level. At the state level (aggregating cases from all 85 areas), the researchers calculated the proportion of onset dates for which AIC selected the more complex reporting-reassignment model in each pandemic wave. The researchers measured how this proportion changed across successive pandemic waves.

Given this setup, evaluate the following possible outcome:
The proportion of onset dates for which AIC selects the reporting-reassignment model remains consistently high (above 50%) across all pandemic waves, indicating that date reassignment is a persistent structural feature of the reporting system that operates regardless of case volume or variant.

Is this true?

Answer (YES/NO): NO